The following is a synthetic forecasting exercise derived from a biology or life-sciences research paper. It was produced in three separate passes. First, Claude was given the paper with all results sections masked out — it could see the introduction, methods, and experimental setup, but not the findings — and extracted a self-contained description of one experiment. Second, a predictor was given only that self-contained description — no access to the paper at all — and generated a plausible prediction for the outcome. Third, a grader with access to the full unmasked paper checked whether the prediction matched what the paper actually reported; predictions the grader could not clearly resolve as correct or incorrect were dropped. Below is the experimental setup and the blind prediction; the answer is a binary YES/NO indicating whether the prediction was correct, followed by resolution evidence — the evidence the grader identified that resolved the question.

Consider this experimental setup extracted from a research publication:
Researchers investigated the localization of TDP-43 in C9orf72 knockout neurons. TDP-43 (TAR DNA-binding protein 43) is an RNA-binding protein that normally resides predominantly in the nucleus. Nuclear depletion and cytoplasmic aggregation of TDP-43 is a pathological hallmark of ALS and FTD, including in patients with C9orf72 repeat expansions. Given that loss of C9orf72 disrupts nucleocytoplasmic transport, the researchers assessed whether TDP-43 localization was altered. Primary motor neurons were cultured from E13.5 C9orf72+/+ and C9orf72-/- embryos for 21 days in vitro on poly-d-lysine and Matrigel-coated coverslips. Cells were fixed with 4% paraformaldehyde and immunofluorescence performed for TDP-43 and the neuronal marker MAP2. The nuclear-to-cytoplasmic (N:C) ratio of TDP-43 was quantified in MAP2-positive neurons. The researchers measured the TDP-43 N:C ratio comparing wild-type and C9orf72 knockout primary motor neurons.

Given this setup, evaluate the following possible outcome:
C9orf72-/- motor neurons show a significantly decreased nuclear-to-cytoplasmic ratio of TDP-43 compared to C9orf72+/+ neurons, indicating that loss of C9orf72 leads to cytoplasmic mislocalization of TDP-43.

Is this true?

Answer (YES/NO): NO